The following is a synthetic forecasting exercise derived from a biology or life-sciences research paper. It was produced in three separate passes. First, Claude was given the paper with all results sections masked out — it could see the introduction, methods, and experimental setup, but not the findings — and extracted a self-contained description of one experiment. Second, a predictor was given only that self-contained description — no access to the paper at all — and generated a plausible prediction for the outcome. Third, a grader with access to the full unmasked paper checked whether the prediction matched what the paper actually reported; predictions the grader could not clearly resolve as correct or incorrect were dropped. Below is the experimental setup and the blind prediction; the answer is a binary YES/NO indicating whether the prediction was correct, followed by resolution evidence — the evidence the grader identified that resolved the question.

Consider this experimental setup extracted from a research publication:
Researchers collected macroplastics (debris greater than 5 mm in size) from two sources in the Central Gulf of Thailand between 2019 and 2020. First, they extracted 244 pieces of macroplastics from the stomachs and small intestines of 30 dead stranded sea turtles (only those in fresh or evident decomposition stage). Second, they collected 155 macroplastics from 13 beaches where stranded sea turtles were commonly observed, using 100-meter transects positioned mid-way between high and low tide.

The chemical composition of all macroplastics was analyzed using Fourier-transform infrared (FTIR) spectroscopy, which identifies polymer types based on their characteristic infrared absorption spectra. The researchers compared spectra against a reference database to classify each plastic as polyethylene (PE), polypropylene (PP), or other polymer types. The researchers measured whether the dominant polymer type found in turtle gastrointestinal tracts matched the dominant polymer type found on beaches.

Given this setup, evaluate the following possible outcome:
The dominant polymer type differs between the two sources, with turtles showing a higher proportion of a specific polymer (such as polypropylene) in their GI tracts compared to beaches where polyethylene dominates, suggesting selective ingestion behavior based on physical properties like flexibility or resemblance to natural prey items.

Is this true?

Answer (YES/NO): NO